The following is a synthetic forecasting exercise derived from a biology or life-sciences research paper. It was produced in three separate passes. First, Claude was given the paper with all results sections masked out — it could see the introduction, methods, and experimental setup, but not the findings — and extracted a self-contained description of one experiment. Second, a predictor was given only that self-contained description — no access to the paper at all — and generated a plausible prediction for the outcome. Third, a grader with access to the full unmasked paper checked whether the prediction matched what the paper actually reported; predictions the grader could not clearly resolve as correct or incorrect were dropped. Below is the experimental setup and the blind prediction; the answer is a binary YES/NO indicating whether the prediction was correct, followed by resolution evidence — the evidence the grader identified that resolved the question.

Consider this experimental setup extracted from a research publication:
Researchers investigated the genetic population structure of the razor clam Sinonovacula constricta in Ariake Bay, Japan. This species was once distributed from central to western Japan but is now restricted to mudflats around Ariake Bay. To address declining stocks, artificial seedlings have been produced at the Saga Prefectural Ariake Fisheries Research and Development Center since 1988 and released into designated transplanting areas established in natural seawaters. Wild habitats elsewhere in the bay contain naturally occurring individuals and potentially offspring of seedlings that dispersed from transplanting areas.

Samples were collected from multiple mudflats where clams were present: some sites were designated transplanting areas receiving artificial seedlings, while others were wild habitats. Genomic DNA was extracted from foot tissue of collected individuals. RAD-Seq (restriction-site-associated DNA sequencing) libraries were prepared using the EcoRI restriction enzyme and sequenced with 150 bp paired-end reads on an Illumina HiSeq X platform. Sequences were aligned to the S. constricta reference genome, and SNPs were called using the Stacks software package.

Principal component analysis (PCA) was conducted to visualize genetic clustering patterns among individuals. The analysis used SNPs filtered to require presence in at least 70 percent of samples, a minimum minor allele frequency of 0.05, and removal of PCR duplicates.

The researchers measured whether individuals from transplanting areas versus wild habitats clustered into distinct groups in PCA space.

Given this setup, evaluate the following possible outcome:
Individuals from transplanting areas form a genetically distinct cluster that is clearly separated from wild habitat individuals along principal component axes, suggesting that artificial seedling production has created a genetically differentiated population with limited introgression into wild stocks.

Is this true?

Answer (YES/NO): YES